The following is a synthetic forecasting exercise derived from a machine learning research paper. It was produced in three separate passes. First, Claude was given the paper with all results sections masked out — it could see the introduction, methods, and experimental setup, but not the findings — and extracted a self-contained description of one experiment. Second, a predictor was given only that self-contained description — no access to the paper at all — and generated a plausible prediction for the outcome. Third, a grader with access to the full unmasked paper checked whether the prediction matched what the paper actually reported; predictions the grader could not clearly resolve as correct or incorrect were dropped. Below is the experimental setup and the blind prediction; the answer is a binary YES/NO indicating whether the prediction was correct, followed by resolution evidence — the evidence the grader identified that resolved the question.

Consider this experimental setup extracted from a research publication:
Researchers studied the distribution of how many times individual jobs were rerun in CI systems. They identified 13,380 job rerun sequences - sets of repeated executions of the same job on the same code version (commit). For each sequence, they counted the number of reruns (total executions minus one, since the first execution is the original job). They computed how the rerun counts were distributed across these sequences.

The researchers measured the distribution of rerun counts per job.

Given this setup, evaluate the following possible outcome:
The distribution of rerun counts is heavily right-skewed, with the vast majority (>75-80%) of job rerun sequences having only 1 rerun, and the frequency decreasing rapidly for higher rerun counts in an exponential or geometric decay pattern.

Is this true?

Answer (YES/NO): NO